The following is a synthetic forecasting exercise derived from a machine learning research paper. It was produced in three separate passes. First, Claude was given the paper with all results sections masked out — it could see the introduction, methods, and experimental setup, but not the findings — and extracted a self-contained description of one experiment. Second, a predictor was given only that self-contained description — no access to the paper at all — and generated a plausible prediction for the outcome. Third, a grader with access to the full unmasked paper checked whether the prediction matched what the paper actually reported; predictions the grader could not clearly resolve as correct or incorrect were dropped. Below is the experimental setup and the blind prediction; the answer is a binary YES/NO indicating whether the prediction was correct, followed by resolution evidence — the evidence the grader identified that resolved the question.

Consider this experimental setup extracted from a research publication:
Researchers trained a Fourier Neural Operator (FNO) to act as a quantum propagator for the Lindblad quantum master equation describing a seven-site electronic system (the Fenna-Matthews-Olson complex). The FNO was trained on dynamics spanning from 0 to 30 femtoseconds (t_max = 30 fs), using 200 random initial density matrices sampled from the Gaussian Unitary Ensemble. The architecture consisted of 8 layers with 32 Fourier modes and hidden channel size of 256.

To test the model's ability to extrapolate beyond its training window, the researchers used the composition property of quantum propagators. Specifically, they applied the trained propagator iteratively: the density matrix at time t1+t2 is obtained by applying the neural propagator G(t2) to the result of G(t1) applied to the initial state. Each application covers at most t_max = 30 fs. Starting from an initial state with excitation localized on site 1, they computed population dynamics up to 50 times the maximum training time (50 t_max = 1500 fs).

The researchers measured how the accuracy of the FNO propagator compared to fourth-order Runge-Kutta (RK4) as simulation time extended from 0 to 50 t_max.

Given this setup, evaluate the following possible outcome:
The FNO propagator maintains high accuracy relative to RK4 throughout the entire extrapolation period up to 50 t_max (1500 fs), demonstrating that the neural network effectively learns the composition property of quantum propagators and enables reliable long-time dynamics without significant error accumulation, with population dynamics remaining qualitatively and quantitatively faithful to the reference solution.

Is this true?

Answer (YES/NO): YES